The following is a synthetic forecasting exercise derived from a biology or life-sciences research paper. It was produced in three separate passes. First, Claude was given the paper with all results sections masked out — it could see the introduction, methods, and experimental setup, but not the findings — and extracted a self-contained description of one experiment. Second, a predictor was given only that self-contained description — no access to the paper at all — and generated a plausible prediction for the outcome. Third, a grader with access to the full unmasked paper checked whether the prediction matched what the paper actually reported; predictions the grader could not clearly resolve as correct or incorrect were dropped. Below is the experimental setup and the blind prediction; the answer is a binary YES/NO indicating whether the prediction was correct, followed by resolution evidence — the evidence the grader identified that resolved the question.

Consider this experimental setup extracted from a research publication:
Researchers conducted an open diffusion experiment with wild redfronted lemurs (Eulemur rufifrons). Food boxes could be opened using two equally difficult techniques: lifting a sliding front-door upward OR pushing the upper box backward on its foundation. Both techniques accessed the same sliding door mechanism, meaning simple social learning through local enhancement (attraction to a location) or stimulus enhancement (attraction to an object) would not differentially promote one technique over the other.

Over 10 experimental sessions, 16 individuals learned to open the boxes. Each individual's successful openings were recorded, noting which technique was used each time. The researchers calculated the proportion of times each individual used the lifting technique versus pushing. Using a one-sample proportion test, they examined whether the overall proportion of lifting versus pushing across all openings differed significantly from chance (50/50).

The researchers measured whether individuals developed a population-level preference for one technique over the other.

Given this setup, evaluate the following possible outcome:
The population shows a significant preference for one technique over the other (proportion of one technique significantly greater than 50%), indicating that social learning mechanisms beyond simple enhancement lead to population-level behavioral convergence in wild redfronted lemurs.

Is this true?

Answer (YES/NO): NO